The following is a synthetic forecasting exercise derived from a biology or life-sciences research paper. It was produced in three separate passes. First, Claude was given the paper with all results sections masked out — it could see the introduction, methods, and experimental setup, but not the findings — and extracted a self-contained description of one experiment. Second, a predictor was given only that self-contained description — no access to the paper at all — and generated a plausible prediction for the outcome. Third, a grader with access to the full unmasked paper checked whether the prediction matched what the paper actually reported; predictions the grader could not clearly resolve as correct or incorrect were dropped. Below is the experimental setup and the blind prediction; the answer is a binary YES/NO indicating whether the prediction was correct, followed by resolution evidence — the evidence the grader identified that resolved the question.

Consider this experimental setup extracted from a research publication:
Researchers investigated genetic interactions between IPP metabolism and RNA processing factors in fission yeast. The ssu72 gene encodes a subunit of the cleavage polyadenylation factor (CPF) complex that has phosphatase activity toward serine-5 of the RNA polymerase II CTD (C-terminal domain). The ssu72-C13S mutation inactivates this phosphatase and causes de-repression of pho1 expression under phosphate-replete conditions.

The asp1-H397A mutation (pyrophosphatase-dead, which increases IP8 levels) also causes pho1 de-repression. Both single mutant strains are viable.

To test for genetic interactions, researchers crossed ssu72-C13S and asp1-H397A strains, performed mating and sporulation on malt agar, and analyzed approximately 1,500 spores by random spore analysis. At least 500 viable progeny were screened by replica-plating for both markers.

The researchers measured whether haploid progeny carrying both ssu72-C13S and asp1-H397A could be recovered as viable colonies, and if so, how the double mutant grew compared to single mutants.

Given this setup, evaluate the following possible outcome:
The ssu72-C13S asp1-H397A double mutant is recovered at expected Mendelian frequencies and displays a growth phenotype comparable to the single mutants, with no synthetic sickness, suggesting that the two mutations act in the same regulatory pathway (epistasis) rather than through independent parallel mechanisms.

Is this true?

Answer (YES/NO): YES